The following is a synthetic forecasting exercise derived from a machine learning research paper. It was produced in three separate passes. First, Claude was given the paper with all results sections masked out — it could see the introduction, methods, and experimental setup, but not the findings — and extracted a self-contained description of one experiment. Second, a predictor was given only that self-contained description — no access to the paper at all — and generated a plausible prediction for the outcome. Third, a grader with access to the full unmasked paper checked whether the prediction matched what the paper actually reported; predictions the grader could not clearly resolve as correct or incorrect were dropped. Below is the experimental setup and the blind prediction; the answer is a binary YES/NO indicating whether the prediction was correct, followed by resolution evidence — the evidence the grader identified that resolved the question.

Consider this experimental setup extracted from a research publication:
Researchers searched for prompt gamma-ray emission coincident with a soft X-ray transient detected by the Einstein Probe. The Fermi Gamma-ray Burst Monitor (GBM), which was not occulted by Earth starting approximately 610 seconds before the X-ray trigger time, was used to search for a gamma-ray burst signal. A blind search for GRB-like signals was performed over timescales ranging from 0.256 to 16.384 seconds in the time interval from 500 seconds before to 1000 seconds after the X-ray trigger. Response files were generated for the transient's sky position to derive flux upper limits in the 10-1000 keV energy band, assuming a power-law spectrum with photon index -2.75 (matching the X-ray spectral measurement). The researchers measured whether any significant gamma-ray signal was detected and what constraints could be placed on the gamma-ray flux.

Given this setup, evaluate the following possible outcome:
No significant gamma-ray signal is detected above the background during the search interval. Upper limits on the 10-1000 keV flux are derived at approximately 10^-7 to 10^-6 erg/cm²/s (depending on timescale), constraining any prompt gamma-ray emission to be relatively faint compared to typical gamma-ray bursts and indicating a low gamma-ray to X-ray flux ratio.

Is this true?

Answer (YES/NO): NO